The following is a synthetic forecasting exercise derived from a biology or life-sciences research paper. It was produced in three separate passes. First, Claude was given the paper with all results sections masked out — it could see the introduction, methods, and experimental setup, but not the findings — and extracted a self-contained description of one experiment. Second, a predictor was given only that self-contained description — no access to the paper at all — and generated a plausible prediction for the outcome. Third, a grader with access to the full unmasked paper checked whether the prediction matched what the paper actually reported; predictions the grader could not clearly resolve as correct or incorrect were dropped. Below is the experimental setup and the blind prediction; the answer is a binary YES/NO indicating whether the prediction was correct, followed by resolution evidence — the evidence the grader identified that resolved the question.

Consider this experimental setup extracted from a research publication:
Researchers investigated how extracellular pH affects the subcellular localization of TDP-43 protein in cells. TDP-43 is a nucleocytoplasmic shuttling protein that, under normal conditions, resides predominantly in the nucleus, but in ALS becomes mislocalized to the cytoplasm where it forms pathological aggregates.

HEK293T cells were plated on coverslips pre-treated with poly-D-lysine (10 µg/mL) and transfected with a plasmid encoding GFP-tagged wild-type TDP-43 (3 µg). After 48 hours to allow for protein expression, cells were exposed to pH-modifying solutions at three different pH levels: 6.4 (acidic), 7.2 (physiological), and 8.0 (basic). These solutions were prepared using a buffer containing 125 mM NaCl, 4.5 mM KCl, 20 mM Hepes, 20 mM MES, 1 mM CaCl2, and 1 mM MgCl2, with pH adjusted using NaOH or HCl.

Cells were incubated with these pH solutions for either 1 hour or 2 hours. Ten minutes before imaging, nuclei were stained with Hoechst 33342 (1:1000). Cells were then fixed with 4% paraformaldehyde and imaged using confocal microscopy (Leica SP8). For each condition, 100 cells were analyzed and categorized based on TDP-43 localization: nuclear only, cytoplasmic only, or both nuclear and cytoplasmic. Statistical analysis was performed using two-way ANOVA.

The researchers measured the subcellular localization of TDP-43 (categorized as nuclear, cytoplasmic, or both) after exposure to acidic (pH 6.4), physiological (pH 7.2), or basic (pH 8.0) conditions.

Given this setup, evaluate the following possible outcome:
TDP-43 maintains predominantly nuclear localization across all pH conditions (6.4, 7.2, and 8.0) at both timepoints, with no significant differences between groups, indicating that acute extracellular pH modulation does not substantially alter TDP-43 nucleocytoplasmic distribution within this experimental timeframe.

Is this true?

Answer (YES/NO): NO